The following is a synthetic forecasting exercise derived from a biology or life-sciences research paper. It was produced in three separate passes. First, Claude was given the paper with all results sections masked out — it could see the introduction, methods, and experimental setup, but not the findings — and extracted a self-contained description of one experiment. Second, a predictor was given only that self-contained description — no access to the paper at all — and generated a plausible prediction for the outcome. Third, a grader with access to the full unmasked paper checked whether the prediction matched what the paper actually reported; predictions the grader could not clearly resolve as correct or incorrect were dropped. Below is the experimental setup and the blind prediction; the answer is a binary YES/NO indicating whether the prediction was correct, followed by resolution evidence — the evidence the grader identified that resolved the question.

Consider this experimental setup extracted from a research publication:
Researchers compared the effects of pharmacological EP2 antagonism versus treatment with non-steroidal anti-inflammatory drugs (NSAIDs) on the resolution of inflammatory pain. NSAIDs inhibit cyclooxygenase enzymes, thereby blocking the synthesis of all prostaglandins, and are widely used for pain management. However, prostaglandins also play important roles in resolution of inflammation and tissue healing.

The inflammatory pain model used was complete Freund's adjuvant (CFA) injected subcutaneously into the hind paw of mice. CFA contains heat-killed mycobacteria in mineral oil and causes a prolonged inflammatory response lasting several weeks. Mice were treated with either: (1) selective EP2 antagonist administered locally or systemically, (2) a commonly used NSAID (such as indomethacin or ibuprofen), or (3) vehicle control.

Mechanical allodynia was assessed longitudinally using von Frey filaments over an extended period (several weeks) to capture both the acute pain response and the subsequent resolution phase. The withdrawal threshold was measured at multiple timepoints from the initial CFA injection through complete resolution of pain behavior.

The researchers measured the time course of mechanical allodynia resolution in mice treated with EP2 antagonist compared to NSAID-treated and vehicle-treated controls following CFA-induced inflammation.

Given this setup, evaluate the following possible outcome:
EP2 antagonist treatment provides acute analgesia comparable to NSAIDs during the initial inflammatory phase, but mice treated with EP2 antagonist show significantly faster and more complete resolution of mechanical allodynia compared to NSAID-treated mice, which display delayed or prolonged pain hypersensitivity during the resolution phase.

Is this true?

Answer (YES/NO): YES